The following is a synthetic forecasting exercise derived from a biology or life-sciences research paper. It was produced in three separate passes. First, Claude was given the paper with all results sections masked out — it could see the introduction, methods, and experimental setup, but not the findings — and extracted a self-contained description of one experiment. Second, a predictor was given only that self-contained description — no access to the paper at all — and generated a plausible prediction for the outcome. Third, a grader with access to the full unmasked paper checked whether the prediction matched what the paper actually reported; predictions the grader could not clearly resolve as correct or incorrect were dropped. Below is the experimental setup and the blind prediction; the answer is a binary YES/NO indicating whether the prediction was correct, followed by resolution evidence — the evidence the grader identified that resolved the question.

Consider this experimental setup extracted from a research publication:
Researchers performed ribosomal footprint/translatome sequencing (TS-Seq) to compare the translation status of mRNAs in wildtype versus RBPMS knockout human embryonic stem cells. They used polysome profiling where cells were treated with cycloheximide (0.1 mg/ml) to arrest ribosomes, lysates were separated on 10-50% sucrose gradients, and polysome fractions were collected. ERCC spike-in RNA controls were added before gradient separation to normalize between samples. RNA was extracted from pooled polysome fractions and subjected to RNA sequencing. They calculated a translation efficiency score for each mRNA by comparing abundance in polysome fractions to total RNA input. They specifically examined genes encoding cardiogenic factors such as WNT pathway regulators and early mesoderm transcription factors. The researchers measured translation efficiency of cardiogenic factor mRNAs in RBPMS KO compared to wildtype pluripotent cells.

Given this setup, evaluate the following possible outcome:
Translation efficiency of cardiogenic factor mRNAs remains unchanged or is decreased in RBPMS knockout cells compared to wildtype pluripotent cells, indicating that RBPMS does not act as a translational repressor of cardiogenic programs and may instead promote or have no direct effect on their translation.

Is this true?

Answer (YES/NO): YES